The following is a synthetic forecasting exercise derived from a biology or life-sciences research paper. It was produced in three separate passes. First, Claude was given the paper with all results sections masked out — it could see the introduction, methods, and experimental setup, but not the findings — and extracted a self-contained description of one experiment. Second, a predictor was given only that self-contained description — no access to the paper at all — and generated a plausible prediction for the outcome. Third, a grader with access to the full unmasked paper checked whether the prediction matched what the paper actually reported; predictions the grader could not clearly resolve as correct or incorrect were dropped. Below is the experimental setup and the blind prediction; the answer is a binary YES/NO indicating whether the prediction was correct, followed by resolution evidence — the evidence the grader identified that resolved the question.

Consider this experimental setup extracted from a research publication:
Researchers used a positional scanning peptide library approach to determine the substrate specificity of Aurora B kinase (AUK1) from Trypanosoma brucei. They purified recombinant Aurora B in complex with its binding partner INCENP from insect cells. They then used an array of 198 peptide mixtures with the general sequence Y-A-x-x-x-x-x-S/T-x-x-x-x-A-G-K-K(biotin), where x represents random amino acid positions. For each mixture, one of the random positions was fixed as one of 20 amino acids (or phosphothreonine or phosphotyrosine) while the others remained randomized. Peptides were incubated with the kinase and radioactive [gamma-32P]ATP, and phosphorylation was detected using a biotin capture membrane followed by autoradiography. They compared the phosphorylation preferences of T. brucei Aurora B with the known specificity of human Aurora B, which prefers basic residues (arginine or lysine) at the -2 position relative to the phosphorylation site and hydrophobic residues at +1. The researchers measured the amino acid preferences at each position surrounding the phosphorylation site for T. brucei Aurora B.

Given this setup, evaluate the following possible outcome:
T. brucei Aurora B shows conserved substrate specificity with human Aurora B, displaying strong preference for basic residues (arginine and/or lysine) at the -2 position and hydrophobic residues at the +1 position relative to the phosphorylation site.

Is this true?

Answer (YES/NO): NO